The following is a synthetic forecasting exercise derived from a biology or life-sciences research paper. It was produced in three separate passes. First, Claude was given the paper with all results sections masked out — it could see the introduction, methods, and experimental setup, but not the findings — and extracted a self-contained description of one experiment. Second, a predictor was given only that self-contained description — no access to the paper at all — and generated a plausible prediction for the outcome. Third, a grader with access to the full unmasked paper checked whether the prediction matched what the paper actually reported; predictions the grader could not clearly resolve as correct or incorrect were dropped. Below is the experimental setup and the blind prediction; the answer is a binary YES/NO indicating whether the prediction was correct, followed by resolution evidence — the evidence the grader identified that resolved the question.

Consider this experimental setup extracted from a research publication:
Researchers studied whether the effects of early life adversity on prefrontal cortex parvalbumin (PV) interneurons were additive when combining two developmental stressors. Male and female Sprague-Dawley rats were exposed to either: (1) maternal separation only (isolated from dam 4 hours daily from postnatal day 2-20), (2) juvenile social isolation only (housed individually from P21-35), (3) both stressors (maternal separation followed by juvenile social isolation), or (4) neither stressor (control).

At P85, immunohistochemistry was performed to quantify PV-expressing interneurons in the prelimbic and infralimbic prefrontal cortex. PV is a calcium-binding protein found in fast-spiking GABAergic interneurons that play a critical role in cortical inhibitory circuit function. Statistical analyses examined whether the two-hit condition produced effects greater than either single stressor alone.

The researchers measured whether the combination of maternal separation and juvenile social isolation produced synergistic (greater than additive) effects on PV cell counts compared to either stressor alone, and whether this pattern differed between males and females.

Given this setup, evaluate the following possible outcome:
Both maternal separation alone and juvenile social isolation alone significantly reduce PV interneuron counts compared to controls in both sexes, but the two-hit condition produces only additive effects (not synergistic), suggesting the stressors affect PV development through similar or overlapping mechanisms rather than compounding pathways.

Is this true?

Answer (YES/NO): NO